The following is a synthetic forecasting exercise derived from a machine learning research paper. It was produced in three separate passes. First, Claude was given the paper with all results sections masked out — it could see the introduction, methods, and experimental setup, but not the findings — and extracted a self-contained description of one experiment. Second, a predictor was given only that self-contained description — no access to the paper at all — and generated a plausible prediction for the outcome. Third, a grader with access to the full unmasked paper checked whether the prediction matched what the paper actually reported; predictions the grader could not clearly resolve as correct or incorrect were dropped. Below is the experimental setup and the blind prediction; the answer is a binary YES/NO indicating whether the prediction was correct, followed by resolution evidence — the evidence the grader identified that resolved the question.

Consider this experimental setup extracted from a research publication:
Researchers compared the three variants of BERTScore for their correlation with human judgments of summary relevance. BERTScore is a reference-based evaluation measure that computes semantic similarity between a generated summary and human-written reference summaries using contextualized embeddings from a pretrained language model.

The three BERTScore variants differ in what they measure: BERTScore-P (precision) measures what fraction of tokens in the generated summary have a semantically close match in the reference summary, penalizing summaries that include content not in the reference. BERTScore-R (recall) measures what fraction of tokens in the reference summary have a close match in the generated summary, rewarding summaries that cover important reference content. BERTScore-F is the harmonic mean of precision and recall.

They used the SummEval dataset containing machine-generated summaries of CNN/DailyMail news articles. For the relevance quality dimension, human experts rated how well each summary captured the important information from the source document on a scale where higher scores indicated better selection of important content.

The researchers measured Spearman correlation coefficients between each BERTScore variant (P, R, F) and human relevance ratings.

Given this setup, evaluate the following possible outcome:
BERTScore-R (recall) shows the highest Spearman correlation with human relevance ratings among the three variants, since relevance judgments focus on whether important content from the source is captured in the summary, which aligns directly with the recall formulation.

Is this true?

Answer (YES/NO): YES